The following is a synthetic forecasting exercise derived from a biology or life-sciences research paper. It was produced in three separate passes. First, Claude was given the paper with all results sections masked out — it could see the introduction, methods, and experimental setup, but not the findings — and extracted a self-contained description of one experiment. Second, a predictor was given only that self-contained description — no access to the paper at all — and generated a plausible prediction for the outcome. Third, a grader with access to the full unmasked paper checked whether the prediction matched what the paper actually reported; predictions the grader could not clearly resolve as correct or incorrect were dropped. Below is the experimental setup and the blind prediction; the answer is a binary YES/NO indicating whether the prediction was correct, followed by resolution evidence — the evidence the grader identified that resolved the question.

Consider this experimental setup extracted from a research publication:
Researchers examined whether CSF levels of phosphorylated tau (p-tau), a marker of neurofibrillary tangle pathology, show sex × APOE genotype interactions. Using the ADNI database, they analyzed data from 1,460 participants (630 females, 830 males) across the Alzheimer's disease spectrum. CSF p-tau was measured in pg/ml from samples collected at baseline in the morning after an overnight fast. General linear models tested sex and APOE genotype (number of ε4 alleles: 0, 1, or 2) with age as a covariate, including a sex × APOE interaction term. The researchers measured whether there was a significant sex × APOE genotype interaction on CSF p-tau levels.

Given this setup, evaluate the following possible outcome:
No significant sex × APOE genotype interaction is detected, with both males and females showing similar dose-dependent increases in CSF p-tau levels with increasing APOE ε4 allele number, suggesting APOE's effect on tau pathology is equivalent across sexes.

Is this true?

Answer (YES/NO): NO